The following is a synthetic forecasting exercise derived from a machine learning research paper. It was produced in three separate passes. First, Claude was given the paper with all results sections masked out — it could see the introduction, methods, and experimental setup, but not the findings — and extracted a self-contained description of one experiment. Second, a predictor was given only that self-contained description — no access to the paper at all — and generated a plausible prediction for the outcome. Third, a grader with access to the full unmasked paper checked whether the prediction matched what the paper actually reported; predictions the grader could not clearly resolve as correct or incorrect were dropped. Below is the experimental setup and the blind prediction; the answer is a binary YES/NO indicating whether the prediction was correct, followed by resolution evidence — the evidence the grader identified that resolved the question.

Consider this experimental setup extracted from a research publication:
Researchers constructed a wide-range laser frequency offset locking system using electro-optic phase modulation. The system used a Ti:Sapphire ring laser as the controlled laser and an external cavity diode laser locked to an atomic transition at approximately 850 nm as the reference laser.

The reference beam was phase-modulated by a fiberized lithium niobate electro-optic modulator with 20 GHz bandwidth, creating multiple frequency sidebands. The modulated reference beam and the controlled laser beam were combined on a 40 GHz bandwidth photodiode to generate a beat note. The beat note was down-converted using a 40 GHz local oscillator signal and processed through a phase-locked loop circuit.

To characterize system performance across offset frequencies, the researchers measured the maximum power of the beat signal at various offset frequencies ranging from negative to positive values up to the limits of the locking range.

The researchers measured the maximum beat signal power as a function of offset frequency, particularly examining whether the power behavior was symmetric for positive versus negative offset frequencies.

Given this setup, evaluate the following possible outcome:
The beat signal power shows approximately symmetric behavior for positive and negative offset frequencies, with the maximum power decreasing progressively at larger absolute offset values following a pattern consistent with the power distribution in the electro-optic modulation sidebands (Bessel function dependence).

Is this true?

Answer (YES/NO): NO